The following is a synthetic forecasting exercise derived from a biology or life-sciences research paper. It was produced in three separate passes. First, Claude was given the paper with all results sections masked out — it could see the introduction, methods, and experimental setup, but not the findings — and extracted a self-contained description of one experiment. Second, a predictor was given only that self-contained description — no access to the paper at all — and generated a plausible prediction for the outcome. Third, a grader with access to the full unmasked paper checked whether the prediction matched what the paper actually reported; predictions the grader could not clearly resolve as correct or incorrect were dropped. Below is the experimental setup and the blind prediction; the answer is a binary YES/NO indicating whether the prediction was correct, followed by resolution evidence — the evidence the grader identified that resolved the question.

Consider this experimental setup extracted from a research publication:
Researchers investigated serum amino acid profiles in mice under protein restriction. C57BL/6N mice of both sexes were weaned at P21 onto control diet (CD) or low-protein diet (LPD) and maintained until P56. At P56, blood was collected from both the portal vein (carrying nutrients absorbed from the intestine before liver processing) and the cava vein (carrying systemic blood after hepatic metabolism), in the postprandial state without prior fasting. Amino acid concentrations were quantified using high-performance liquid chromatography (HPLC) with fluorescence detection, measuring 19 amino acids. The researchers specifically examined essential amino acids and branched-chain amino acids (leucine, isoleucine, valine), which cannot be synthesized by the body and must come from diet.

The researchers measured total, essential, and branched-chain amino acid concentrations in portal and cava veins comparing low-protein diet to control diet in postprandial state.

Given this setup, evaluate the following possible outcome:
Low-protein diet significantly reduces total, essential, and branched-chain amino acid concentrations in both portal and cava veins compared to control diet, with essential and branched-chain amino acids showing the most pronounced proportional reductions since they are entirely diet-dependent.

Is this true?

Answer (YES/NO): NO